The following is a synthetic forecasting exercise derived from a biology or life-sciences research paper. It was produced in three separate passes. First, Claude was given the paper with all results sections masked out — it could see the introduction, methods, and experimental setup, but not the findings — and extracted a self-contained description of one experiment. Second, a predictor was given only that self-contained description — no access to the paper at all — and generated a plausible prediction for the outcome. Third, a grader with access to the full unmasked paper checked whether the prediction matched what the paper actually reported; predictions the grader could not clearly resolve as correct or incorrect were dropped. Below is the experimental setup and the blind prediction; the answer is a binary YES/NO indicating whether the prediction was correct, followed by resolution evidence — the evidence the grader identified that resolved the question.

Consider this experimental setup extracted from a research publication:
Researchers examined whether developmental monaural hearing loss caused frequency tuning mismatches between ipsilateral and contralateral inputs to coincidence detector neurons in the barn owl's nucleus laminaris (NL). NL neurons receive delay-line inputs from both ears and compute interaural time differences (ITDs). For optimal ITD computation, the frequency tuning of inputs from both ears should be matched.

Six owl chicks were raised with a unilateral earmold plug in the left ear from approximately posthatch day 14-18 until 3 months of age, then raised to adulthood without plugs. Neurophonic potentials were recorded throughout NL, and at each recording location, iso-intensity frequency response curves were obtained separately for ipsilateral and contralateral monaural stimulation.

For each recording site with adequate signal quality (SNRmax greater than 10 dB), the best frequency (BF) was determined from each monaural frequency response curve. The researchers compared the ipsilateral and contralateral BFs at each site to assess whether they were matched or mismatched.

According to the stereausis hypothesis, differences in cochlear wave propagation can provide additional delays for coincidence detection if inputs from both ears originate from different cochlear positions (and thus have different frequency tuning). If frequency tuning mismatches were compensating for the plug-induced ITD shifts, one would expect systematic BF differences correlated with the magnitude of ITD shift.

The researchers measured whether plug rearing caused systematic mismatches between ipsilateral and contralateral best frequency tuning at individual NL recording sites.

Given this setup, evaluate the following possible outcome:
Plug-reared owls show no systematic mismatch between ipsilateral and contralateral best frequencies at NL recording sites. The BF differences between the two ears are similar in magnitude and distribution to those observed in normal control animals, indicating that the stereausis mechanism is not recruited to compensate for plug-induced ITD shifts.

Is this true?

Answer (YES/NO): NO